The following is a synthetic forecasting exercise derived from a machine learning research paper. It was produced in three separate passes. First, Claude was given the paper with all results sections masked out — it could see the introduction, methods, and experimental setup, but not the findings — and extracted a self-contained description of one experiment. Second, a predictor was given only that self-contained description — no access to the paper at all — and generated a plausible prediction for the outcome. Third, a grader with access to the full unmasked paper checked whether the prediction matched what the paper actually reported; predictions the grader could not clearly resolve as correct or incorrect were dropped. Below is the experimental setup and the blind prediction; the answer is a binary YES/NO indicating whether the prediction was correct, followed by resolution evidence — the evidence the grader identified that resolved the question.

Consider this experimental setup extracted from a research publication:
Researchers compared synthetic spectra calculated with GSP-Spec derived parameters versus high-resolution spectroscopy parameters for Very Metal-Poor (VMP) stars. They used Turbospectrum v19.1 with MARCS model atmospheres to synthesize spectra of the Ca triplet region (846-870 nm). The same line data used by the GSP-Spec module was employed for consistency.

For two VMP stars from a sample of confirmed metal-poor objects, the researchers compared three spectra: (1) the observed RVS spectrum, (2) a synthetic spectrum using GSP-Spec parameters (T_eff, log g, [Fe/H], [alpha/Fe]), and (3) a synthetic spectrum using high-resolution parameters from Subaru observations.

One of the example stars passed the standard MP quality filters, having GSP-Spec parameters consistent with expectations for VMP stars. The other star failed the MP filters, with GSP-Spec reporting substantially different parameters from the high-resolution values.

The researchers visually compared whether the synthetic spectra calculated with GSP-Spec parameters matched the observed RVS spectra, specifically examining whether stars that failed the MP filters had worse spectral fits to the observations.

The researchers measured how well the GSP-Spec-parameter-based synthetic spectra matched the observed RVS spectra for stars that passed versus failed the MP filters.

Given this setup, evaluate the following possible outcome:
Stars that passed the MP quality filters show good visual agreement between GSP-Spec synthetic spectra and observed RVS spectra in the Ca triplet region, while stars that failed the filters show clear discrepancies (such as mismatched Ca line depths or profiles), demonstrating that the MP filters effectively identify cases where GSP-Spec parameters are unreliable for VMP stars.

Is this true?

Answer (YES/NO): NO